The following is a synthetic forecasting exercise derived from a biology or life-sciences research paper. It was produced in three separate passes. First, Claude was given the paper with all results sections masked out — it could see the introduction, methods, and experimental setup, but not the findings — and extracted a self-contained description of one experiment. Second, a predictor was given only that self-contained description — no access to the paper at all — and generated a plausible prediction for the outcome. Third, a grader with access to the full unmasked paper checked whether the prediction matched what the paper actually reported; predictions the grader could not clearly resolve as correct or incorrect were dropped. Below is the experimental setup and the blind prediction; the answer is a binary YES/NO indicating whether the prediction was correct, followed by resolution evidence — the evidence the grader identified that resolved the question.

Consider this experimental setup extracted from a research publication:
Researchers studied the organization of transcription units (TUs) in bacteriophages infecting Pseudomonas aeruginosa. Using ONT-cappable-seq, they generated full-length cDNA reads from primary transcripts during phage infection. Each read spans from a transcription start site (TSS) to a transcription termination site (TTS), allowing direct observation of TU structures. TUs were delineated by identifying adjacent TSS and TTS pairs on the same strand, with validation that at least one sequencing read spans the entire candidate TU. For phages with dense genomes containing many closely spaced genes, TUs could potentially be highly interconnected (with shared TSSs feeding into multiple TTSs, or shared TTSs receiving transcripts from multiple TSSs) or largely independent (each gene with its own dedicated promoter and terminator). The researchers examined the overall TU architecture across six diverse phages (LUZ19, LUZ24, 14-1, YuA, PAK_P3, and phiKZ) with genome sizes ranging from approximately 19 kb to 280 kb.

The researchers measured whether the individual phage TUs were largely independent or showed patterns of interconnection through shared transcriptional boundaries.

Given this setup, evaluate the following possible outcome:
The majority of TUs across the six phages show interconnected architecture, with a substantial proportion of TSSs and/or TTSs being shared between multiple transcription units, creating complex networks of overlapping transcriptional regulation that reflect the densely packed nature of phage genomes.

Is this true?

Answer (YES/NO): YES